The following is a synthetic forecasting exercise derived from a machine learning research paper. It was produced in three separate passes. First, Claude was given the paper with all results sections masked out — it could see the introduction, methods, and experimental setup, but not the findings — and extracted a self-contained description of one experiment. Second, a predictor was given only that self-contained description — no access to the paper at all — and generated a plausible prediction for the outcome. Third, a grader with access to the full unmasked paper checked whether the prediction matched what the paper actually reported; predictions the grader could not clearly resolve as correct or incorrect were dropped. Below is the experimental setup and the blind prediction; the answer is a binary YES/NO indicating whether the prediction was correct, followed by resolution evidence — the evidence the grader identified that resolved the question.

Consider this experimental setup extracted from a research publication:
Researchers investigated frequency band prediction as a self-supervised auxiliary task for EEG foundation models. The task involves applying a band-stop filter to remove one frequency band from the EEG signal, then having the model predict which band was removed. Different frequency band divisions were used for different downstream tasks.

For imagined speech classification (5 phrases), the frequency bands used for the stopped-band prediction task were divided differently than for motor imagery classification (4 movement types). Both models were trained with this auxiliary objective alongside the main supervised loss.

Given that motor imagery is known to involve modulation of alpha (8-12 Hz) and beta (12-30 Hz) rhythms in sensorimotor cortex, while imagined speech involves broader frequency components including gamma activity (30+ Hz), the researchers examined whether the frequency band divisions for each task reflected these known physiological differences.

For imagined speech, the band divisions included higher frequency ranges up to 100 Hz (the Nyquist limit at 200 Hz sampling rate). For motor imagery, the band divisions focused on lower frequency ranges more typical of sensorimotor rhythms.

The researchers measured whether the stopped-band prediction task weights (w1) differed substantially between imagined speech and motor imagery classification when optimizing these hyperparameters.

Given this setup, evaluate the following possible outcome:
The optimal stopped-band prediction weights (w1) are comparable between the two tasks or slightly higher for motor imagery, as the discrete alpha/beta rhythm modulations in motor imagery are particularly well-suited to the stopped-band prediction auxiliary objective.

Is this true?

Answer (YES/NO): NO